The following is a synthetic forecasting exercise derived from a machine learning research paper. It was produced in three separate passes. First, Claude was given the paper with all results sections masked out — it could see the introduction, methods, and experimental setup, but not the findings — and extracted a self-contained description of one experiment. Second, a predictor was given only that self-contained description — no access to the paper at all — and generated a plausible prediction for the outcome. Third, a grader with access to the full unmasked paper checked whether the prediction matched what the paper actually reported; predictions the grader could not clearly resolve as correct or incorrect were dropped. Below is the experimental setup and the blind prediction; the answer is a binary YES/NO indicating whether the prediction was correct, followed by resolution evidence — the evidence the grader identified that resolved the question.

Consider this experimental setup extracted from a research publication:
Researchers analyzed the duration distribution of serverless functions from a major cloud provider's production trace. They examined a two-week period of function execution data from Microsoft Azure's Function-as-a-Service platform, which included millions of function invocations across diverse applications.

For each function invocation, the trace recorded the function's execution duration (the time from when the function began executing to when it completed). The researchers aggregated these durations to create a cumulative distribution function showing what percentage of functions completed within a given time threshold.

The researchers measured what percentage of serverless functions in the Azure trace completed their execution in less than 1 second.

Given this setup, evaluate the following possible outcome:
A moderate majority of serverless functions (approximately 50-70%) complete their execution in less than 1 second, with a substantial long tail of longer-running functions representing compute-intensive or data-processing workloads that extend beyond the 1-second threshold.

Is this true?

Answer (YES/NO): NO